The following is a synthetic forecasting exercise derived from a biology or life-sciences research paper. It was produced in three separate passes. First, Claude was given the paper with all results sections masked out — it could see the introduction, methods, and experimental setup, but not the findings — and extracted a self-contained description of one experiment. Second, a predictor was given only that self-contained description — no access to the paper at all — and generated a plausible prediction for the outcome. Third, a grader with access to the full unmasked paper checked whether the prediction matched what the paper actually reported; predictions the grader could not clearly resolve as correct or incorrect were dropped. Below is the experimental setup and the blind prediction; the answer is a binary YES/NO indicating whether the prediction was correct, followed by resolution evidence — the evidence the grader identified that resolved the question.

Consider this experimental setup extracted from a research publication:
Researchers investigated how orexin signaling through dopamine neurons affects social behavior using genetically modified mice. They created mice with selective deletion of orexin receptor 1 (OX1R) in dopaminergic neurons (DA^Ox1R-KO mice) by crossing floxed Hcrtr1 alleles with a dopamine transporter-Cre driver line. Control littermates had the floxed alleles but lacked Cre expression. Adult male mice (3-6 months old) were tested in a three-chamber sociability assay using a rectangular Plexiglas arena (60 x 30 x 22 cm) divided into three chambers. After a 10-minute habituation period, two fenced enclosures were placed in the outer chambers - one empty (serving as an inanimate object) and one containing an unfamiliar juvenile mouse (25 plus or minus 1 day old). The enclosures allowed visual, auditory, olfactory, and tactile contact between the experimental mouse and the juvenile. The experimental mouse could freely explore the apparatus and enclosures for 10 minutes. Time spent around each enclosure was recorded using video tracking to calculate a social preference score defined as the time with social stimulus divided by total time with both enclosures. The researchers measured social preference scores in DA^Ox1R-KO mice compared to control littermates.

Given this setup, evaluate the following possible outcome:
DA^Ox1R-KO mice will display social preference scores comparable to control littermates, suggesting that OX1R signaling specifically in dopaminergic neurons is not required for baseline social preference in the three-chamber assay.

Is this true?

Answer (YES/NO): YES